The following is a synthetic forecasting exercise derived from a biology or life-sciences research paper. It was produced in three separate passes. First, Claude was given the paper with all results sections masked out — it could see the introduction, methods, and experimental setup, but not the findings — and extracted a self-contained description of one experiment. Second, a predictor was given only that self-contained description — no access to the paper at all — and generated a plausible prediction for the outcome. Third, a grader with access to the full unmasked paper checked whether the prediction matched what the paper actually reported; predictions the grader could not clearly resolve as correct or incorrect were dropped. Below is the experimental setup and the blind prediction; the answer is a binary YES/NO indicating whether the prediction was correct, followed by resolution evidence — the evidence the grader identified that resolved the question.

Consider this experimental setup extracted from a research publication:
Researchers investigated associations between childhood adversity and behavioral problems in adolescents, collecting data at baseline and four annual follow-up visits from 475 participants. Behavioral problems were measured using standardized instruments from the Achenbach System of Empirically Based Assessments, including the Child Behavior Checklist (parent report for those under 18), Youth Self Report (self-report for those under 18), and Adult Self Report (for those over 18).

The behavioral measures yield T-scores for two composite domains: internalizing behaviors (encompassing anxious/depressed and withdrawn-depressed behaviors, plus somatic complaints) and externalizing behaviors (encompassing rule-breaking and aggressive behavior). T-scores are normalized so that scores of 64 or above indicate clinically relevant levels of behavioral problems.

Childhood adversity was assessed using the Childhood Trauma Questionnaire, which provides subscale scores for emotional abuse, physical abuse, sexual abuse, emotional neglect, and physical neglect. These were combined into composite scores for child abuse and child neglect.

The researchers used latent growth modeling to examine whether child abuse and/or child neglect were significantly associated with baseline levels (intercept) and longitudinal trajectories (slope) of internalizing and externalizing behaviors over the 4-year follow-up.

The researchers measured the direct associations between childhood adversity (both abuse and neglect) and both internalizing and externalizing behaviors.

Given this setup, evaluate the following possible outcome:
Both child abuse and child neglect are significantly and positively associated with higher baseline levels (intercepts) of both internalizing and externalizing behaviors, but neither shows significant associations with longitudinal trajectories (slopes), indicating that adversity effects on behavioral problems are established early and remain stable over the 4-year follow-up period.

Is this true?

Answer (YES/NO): YES